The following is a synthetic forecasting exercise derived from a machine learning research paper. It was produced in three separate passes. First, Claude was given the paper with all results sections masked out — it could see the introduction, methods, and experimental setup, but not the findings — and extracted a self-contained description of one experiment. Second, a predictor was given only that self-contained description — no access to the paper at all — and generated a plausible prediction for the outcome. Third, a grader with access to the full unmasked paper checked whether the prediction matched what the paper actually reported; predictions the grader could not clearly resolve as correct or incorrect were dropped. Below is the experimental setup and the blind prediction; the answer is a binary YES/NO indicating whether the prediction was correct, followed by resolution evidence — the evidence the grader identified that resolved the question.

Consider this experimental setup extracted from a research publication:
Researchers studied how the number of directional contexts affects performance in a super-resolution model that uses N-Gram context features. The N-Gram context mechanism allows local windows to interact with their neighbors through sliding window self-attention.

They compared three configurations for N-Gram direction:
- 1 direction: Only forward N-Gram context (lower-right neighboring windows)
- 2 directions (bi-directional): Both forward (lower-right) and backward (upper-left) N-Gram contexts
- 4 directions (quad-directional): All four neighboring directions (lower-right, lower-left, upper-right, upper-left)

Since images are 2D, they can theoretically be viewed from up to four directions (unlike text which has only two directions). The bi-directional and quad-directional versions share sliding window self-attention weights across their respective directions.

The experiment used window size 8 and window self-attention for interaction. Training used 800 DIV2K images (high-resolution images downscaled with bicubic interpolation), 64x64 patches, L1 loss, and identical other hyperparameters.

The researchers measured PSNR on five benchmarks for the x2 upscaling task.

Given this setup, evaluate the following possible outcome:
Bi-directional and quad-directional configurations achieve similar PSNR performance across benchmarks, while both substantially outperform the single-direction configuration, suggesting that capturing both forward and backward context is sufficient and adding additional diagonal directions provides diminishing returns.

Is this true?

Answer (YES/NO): NO